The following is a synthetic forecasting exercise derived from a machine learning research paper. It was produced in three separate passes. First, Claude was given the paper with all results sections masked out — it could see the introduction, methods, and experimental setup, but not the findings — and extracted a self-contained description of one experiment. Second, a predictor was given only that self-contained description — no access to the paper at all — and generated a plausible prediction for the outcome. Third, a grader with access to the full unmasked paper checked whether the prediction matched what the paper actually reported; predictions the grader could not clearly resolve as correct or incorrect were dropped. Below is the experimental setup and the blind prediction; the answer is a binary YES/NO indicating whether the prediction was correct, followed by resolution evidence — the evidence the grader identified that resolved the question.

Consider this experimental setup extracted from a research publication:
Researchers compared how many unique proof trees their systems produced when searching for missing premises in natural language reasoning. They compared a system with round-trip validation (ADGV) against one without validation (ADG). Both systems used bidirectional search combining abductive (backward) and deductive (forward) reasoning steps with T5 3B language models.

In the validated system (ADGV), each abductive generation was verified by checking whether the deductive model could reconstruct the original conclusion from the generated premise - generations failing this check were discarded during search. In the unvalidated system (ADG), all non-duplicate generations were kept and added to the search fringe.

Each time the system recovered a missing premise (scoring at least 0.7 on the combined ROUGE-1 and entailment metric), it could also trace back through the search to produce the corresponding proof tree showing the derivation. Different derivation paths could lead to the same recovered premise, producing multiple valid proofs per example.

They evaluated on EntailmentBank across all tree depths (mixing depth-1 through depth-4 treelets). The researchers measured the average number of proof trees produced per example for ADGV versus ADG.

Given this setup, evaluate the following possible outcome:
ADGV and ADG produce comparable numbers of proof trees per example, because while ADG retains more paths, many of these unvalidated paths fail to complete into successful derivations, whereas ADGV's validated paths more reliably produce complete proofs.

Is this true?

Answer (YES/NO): NO